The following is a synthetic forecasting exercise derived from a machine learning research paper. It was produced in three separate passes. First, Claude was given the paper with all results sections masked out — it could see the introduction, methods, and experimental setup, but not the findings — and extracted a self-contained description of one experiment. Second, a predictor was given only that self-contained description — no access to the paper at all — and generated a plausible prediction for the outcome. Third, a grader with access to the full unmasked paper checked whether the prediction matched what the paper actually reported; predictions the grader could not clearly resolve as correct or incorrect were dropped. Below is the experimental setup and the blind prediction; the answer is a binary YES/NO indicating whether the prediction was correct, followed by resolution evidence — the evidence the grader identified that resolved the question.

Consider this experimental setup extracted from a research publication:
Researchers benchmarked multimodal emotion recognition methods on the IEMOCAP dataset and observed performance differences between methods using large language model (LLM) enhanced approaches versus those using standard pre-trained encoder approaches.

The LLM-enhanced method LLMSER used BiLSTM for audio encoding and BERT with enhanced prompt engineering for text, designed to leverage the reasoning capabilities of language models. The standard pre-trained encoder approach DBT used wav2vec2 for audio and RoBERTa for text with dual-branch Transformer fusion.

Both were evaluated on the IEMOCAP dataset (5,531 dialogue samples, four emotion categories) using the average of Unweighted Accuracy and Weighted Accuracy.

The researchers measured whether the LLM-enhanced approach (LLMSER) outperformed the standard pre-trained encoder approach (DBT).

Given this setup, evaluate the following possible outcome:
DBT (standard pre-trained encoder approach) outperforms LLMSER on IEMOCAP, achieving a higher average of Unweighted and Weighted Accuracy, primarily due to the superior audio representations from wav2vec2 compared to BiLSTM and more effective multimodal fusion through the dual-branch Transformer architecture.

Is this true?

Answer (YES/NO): YES